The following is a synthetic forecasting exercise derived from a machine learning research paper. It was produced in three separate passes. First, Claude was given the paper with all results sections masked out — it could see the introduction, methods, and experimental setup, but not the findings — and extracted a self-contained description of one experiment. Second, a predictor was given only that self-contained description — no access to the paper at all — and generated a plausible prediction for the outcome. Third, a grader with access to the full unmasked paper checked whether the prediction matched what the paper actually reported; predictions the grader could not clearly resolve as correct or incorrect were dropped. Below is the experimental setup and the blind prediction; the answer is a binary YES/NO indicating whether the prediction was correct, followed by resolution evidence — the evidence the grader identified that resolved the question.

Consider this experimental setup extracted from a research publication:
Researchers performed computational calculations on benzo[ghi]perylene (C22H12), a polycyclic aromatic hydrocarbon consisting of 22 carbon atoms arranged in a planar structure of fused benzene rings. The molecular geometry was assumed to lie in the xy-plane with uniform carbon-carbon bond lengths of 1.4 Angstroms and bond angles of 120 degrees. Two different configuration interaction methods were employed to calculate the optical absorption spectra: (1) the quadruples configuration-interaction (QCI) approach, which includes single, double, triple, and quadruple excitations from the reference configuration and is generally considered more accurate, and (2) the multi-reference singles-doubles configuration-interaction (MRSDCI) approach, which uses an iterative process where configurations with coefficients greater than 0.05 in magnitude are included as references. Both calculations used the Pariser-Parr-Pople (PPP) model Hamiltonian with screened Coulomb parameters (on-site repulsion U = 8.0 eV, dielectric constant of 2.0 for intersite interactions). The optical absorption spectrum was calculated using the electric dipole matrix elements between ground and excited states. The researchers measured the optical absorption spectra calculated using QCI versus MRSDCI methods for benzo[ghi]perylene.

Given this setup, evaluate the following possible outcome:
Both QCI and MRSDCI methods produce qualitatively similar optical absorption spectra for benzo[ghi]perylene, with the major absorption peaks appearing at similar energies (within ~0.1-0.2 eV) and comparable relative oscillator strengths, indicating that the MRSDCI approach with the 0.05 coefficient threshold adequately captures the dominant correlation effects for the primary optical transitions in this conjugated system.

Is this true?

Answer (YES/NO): YES